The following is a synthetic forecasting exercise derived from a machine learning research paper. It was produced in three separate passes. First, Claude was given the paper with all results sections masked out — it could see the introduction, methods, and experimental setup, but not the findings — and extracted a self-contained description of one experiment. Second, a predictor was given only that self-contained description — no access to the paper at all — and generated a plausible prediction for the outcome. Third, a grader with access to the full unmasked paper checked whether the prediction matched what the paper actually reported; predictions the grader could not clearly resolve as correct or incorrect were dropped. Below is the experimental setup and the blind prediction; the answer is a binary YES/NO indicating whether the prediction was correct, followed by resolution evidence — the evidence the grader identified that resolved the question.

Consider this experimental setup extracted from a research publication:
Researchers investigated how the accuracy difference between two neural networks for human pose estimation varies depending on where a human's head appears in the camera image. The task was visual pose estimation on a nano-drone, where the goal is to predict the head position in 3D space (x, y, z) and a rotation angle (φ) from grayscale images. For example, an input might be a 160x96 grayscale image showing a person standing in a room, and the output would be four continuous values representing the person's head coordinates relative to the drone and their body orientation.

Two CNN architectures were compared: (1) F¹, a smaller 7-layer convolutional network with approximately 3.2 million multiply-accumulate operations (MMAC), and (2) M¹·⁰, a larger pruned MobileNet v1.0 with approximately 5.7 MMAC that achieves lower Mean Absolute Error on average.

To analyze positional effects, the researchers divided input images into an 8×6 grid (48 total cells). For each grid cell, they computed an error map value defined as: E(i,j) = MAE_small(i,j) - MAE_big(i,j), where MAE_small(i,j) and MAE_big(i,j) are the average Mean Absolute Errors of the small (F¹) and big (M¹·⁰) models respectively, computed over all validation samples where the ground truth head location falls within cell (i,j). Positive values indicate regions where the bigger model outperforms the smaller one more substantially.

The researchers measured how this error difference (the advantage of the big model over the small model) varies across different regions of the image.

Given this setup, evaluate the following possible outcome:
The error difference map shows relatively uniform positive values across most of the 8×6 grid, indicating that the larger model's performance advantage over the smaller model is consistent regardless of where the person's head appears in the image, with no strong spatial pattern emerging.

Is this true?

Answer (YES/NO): NO